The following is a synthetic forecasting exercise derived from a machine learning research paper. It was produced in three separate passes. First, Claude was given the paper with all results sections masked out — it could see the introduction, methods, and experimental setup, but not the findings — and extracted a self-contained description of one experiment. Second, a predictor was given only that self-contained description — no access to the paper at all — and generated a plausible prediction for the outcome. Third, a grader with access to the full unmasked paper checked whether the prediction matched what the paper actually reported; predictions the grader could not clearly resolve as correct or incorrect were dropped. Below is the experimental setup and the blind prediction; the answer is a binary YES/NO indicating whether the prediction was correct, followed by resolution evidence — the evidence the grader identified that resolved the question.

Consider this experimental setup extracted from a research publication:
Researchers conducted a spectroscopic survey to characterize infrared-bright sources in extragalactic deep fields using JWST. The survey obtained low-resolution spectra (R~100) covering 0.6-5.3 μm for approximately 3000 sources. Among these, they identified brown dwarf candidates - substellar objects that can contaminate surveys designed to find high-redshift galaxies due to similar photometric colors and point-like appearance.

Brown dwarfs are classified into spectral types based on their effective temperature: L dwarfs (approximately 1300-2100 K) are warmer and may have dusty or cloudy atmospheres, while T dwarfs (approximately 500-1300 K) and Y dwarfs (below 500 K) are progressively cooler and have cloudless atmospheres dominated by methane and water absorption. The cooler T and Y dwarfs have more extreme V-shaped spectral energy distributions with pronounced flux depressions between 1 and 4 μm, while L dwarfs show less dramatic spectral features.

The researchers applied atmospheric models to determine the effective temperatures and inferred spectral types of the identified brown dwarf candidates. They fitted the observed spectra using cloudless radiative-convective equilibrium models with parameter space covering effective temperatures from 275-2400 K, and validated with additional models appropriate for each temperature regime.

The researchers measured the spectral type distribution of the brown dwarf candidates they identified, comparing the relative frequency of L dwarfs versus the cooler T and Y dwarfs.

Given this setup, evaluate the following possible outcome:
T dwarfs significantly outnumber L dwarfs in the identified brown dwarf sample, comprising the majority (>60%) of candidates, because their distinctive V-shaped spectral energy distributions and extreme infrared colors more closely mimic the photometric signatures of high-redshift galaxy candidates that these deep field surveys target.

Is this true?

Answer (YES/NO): NO